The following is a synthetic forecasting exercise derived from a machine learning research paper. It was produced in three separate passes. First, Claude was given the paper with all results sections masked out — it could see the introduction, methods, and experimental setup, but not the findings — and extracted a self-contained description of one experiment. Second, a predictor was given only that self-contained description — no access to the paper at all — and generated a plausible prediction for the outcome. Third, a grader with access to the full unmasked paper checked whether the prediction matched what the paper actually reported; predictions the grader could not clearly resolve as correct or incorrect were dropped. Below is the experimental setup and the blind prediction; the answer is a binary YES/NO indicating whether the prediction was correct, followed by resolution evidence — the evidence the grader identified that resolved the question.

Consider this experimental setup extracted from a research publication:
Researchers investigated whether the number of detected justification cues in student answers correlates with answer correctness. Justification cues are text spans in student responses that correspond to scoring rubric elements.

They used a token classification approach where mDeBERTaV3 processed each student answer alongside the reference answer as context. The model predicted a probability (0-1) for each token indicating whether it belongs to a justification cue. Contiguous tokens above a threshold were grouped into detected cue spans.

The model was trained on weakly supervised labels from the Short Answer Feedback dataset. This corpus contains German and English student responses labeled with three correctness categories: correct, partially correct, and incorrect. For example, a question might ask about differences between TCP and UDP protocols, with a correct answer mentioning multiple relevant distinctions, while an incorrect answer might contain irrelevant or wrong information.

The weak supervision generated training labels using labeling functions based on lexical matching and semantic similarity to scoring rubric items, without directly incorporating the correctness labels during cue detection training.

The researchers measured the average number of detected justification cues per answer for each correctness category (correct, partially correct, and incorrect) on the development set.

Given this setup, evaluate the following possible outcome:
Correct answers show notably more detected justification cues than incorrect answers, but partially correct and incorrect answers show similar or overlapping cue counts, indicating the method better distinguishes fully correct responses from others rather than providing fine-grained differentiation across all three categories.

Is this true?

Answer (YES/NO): NO